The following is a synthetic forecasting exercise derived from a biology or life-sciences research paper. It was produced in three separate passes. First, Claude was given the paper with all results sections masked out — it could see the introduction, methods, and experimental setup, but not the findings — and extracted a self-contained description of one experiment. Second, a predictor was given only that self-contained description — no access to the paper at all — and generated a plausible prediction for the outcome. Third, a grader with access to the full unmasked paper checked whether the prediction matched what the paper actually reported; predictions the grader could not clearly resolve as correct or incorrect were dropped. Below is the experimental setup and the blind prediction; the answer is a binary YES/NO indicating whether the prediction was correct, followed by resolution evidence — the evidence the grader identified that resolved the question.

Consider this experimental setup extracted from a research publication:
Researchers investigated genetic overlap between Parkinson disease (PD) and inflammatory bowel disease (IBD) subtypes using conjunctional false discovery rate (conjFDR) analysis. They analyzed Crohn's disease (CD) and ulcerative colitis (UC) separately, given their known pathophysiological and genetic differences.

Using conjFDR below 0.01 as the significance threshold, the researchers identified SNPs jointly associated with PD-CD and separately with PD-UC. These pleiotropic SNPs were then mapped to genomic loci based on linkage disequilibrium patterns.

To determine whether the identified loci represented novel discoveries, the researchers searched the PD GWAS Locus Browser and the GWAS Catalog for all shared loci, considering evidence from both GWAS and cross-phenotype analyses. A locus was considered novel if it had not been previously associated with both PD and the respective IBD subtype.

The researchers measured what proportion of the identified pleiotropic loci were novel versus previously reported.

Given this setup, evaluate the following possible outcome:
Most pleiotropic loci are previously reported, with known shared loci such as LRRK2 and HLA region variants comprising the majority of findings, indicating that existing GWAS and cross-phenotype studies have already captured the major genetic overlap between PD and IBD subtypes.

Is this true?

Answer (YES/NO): NO